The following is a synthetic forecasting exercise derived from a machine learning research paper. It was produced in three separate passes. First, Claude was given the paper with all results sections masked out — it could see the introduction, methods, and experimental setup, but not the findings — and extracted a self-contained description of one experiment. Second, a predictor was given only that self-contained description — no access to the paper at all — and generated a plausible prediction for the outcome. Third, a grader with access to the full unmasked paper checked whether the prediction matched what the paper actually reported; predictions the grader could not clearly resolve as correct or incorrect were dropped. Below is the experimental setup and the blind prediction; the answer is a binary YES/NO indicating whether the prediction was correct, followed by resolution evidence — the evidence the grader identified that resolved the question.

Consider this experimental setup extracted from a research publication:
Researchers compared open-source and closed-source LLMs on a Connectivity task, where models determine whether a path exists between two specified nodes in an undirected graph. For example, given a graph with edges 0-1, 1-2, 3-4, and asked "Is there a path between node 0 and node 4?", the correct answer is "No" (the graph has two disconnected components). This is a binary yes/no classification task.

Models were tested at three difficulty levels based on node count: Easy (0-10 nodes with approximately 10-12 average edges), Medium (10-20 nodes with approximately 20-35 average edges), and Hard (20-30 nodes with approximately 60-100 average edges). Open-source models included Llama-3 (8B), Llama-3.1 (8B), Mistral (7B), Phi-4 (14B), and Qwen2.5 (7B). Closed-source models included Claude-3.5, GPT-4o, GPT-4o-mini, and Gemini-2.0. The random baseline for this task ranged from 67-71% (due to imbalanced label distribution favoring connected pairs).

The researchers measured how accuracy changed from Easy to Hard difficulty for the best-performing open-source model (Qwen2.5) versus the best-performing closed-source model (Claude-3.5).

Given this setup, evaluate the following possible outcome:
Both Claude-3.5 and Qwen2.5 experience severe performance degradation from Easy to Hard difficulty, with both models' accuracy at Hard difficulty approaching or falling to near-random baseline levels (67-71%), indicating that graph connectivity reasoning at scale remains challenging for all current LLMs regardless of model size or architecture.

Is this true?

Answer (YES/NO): NO